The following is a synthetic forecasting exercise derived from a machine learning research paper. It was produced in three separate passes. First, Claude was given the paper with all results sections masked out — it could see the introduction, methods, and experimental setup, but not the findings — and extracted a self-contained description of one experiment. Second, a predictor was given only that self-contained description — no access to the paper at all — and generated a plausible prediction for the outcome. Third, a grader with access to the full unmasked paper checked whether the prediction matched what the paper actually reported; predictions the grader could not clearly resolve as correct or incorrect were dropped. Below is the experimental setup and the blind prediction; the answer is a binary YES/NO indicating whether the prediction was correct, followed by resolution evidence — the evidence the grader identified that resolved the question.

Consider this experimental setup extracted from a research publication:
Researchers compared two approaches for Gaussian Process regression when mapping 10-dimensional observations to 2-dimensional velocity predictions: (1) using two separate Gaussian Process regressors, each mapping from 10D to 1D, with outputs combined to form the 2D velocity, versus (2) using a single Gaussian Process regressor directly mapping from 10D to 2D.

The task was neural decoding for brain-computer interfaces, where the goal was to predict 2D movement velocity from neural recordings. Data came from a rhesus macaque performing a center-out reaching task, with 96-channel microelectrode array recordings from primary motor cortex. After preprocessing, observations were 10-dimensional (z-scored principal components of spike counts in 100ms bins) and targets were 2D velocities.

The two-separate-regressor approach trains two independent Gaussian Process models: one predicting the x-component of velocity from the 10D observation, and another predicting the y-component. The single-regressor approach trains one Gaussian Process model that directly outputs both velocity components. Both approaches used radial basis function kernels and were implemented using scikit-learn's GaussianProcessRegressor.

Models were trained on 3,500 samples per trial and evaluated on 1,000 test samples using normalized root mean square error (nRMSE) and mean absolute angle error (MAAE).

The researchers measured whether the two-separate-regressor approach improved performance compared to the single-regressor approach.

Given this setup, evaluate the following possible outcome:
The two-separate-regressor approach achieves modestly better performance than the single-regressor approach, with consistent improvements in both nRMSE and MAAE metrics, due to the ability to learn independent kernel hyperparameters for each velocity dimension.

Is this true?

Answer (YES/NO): NO